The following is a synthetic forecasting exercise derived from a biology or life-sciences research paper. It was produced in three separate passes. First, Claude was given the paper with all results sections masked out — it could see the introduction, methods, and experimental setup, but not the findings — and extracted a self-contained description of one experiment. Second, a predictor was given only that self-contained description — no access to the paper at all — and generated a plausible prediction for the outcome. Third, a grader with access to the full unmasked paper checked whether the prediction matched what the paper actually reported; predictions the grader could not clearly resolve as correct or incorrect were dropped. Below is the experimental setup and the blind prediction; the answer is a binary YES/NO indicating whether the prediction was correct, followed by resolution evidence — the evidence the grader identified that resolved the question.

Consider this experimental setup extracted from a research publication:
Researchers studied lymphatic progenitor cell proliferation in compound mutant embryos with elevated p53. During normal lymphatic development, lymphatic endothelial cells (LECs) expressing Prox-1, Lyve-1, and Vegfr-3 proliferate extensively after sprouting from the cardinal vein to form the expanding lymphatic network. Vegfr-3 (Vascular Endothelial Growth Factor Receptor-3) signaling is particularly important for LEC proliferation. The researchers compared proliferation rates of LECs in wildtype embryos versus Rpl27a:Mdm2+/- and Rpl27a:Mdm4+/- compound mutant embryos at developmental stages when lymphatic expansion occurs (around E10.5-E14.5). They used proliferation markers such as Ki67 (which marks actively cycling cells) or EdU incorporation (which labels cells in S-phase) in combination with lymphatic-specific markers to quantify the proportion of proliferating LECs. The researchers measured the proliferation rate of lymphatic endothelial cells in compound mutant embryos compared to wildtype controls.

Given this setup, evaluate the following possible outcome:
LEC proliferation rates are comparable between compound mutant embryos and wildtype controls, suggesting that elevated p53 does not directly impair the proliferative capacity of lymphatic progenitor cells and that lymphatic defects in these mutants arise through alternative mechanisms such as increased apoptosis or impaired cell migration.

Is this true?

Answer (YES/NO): NO